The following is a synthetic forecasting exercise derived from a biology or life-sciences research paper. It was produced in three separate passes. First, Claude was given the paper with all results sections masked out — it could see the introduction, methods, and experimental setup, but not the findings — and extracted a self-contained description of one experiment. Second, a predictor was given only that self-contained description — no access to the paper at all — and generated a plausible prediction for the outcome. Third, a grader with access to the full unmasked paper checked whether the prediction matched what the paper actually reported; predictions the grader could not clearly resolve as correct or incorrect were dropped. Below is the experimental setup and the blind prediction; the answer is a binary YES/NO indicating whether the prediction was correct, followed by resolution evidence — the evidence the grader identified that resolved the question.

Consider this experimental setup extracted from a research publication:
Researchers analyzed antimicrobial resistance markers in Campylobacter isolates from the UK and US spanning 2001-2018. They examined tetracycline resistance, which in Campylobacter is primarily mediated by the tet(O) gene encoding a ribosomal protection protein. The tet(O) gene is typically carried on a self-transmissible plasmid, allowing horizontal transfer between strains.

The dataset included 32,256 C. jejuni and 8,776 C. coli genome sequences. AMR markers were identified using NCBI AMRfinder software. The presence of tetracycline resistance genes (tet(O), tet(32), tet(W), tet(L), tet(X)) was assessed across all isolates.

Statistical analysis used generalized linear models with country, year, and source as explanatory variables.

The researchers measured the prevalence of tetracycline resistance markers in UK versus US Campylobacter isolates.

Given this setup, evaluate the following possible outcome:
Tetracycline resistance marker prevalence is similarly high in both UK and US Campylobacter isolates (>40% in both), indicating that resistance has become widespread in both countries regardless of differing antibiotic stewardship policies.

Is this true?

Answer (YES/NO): NO